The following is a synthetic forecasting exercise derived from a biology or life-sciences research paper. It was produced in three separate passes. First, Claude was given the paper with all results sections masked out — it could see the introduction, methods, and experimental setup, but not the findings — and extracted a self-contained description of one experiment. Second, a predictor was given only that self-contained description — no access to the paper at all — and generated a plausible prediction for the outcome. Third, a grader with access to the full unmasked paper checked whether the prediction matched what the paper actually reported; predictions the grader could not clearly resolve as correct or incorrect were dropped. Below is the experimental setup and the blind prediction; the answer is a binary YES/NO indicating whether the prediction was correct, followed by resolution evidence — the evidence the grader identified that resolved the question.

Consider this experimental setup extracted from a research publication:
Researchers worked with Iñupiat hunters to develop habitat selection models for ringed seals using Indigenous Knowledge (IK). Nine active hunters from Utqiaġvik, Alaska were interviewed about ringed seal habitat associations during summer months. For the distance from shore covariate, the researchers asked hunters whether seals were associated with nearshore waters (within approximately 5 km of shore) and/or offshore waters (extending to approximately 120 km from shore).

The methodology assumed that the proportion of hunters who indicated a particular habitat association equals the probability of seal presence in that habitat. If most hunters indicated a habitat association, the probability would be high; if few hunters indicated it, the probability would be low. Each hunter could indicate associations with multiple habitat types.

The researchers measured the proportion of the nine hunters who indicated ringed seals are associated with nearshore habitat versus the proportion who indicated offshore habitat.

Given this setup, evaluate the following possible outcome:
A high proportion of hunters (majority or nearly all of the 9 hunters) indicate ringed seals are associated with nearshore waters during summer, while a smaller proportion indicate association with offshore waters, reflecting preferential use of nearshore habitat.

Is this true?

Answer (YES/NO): YES